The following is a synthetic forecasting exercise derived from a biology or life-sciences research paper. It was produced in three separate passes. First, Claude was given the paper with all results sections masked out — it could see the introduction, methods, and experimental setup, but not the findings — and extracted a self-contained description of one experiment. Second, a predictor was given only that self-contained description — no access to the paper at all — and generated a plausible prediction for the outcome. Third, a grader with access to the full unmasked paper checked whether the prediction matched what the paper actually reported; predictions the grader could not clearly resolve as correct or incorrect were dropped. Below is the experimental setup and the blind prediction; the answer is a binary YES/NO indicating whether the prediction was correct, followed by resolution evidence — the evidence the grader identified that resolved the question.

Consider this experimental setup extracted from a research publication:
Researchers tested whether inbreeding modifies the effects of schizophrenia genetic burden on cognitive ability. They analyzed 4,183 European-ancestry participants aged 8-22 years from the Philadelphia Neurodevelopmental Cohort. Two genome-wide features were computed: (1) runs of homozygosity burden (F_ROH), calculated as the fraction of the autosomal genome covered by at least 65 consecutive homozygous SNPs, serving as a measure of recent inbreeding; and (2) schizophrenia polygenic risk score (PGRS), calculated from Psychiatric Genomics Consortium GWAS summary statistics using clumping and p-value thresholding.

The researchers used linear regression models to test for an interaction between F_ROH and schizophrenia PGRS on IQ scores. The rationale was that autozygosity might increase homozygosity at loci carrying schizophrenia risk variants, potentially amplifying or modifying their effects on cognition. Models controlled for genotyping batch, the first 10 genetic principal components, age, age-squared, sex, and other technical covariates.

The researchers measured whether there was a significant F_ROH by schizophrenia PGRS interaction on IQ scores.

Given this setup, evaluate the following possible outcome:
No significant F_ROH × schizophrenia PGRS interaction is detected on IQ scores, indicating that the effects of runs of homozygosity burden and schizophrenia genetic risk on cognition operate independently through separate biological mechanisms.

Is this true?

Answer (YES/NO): NO